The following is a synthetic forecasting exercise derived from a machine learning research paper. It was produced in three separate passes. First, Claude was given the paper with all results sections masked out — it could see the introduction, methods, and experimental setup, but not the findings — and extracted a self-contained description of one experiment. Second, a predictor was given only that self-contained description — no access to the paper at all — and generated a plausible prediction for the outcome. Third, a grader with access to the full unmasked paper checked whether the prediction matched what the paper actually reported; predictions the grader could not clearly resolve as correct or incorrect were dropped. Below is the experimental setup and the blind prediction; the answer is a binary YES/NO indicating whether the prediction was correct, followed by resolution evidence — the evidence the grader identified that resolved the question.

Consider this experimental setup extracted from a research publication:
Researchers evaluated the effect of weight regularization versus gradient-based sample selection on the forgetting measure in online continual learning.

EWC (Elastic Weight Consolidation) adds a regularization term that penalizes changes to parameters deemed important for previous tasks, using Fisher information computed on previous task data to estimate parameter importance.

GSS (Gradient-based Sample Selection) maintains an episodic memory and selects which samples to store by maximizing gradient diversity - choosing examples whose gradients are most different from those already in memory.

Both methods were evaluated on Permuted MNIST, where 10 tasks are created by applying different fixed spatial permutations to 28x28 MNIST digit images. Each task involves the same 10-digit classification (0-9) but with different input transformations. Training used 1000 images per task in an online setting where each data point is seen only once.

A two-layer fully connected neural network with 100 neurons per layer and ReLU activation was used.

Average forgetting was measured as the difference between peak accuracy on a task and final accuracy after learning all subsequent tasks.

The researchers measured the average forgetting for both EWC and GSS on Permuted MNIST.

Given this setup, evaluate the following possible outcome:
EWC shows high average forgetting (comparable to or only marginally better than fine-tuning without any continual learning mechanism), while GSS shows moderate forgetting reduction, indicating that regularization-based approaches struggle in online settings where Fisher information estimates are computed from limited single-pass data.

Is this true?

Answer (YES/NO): YES